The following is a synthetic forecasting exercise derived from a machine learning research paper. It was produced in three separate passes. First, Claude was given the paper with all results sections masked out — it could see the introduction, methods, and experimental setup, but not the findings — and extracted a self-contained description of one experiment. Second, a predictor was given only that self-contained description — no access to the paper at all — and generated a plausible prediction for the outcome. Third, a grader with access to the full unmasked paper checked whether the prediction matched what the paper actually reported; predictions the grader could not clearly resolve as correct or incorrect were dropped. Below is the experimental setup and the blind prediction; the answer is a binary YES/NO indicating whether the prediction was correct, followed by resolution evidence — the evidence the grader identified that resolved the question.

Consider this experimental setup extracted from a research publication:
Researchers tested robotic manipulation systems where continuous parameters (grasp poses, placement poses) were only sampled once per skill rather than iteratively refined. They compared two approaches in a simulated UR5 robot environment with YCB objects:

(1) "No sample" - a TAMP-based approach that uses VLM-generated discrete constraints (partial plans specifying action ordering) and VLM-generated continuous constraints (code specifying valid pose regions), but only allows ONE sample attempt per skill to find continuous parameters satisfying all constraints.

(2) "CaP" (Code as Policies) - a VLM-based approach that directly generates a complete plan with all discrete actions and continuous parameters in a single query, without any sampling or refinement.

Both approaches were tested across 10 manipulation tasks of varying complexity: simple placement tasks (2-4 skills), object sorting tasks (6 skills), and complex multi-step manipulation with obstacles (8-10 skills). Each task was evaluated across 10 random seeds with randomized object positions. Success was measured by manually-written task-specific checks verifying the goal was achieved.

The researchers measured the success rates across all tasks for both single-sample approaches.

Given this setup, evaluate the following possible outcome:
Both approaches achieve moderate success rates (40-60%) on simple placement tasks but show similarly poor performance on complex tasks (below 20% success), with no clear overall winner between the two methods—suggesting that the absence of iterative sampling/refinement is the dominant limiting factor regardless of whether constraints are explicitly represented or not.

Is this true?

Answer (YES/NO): NO